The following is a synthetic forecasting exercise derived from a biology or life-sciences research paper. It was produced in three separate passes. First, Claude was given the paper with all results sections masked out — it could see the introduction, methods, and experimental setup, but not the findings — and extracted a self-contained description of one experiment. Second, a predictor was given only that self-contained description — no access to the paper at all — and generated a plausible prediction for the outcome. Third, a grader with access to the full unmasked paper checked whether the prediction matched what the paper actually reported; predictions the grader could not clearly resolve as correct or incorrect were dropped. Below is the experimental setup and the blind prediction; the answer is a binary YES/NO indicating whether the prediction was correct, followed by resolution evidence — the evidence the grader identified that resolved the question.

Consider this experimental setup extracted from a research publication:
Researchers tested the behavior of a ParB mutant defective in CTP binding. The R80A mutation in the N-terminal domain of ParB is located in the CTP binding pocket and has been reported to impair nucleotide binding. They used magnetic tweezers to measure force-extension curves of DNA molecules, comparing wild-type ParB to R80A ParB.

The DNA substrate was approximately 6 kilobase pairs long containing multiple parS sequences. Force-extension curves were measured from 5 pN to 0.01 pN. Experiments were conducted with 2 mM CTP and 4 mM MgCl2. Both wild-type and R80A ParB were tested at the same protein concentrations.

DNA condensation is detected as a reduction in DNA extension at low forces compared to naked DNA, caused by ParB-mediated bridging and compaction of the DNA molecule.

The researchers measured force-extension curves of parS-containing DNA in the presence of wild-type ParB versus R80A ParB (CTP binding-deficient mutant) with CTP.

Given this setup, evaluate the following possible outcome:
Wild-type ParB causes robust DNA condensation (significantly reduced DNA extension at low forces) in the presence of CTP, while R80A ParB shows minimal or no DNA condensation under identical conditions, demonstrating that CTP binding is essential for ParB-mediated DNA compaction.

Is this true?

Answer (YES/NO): YES